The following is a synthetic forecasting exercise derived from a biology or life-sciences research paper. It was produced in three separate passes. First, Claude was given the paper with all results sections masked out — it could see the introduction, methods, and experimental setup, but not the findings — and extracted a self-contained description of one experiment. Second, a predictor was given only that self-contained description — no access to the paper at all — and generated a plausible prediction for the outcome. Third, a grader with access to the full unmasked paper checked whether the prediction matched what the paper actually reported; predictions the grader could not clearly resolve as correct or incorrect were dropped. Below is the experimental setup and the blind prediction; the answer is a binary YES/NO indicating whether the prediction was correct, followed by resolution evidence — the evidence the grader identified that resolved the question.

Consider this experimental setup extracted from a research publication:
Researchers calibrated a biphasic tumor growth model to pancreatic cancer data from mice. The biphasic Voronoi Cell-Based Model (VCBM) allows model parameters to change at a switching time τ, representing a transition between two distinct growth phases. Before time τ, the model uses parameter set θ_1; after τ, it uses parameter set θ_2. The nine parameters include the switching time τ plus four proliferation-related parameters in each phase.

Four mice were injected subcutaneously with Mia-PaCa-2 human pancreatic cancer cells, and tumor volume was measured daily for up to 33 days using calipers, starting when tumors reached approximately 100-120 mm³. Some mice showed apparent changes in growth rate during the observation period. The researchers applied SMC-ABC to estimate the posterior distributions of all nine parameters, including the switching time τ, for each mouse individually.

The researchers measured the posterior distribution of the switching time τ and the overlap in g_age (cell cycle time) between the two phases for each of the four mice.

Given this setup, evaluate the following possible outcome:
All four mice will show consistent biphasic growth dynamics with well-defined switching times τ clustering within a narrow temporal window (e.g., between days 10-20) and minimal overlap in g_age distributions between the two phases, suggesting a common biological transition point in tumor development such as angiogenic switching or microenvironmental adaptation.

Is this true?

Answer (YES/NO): NO